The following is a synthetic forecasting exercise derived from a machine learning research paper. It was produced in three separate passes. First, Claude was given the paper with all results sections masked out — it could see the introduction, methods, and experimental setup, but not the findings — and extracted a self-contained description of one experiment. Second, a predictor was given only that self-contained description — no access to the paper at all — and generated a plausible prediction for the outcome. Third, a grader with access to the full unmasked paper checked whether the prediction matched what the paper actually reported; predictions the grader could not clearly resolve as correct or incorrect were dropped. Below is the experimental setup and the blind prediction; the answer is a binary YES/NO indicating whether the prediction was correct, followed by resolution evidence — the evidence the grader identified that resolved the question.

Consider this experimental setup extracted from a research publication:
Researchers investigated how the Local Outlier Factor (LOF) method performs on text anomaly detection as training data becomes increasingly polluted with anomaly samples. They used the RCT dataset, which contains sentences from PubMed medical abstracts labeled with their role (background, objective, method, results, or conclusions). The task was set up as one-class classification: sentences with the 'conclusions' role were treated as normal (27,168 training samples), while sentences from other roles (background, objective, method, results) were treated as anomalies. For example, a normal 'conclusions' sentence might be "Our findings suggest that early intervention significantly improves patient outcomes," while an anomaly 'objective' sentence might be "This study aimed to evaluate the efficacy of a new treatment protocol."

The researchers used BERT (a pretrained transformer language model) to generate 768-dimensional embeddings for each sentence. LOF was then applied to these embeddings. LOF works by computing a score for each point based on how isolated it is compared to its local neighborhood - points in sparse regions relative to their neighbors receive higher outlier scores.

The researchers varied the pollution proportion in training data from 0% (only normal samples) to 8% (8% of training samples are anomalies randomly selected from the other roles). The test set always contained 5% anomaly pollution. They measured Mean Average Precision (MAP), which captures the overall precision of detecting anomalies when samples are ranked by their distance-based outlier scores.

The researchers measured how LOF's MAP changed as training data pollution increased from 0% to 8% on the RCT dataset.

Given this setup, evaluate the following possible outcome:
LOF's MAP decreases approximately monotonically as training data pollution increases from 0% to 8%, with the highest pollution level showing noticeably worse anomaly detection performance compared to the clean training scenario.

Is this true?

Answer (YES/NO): YES